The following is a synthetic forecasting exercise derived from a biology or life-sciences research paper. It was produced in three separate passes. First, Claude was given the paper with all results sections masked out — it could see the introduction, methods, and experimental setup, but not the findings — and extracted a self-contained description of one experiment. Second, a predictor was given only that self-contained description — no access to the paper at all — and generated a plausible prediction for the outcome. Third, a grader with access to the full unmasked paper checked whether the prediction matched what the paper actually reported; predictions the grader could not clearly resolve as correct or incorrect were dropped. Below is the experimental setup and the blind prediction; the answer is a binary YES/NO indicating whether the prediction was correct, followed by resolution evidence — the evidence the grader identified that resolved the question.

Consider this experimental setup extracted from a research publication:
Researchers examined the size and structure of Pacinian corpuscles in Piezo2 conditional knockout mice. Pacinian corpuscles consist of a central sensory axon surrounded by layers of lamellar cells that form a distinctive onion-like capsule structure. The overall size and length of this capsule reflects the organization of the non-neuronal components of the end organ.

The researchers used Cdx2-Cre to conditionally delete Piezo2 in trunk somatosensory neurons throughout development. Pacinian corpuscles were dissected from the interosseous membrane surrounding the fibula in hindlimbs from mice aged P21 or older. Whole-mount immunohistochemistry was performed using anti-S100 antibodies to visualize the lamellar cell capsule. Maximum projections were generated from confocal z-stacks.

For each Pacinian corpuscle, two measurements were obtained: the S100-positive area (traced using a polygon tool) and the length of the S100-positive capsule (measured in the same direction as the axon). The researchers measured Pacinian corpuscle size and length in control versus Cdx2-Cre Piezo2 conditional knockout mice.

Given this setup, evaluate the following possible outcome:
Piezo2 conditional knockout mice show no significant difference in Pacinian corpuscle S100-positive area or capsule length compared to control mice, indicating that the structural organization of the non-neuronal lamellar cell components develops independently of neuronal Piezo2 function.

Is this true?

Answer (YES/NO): NO